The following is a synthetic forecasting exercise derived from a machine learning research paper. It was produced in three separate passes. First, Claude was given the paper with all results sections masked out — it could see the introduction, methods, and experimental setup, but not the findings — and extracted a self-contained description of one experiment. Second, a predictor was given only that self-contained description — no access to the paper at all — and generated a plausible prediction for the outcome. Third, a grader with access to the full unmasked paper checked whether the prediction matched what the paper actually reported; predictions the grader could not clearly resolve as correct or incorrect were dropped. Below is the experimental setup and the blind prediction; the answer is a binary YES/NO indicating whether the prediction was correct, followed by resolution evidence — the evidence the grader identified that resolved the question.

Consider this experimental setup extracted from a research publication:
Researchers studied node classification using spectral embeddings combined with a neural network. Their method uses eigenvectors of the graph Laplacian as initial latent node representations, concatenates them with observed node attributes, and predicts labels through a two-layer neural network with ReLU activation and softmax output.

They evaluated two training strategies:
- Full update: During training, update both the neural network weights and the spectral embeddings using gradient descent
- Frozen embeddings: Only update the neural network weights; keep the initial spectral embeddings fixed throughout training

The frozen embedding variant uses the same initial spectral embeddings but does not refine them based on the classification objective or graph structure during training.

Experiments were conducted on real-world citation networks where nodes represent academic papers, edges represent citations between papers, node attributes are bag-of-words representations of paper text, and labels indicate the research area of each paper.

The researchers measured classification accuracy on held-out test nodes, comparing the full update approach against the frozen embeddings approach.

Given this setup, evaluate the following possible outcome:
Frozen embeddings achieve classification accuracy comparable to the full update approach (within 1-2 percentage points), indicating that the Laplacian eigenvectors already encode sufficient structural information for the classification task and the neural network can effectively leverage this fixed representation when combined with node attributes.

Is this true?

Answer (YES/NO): NO